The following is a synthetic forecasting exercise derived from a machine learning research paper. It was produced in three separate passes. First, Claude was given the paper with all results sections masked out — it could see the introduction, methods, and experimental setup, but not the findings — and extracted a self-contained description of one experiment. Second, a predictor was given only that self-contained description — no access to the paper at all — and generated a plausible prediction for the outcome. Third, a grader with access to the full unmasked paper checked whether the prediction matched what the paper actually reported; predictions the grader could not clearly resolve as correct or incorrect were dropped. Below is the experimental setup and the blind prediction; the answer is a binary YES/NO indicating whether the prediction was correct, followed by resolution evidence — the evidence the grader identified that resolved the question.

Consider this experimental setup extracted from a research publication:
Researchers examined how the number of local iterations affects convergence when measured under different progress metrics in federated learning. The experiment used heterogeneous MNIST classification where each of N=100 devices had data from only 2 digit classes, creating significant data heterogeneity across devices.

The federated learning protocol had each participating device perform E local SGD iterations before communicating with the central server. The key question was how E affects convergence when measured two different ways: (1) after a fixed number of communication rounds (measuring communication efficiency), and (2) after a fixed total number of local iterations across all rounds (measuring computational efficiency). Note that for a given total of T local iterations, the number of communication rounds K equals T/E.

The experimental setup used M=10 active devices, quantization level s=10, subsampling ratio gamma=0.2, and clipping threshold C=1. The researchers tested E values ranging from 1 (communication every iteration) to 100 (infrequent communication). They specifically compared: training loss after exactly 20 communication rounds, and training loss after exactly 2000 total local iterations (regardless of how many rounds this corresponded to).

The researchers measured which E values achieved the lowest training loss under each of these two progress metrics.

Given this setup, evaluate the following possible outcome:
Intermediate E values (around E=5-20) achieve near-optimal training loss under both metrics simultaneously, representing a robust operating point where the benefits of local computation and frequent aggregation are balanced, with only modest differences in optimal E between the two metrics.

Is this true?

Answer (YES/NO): NO